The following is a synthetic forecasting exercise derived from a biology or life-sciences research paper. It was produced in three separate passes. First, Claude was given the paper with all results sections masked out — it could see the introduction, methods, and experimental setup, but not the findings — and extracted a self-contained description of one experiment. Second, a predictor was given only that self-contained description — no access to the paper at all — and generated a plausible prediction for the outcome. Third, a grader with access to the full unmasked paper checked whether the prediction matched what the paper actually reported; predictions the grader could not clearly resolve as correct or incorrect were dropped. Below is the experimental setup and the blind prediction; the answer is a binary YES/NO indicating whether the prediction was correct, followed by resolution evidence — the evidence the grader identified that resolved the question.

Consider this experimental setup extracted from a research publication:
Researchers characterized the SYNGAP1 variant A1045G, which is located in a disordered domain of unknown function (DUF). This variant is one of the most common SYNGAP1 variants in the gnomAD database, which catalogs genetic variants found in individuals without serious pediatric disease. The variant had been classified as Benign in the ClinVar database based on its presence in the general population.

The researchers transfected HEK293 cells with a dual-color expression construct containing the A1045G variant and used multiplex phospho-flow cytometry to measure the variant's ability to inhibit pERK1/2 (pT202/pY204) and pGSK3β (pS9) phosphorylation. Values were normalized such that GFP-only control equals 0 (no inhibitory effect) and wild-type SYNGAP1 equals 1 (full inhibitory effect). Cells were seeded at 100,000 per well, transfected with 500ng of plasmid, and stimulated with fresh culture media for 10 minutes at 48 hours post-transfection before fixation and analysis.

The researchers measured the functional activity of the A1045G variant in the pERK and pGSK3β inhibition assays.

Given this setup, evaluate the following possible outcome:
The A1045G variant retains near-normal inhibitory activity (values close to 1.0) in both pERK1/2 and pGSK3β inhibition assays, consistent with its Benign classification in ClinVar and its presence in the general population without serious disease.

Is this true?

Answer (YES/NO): NO